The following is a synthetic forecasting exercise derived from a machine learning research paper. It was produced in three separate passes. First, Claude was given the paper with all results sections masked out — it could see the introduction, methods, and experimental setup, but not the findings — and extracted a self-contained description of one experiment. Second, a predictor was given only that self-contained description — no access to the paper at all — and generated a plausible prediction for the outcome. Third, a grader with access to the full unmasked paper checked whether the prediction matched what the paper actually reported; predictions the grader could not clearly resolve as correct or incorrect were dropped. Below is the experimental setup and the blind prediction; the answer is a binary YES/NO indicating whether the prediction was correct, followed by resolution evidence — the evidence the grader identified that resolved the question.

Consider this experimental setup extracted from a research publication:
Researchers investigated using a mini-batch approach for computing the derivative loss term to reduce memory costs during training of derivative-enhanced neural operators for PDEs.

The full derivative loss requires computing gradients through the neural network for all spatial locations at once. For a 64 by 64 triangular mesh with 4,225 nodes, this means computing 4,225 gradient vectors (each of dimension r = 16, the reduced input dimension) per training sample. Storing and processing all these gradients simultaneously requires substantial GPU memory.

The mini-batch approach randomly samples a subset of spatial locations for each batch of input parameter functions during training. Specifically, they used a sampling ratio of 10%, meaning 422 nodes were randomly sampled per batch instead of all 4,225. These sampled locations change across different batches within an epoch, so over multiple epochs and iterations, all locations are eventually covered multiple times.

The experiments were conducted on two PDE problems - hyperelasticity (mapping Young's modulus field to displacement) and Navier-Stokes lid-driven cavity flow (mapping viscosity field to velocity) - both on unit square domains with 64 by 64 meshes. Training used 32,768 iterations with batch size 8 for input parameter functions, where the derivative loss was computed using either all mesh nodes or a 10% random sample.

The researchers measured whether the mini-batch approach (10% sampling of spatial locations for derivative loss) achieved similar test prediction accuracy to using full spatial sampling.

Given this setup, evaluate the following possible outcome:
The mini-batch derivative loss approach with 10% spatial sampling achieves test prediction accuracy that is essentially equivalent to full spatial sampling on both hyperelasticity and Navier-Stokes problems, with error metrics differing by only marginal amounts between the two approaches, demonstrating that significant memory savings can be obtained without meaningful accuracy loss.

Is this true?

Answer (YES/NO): YES